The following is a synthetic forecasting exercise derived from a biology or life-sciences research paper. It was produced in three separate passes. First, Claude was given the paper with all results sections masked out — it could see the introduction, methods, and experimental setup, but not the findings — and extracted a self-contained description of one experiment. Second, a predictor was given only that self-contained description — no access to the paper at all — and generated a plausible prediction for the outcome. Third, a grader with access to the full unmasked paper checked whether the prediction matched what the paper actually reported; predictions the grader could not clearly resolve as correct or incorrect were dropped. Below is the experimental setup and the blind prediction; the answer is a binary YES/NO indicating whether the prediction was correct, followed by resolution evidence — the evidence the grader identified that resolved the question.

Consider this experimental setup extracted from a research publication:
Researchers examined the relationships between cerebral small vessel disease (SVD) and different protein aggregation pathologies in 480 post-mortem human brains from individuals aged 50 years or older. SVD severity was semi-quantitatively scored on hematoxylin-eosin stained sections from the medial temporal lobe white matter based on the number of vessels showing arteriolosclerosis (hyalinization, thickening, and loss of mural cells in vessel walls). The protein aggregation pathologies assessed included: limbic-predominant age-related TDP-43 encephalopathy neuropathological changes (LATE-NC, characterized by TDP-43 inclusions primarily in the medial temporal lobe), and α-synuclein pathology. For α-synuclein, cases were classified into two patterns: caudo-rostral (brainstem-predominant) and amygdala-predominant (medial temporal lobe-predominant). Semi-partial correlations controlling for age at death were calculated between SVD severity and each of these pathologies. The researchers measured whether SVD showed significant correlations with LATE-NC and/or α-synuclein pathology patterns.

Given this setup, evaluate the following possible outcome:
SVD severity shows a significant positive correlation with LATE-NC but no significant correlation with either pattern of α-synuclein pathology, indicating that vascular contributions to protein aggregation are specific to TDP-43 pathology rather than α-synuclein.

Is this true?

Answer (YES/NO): NO